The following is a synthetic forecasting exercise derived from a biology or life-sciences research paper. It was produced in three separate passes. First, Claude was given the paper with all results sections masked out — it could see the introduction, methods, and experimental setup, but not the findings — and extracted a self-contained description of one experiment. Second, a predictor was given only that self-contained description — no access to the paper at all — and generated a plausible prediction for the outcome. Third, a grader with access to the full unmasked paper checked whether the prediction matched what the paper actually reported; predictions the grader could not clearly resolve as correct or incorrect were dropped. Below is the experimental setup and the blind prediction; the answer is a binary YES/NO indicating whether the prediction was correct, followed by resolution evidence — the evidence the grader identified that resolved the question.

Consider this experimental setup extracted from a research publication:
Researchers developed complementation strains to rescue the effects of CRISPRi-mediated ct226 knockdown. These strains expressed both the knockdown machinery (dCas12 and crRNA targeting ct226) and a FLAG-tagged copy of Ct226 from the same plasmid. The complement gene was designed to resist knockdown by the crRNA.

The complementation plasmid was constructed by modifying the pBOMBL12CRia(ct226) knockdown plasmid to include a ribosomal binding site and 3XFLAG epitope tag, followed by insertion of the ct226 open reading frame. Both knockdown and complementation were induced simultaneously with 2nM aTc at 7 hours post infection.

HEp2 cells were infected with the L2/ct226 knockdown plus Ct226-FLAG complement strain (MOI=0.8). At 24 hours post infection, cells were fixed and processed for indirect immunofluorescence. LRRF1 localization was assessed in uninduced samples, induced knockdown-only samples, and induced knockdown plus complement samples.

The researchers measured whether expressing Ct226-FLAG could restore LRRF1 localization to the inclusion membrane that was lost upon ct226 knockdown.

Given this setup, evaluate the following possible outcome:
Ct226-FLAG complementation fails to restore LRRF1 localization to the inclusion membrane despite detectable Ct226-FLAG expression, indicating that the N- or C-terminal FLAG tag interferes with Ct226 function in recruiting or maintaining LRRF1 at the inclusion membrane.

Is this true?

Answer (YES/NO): NO